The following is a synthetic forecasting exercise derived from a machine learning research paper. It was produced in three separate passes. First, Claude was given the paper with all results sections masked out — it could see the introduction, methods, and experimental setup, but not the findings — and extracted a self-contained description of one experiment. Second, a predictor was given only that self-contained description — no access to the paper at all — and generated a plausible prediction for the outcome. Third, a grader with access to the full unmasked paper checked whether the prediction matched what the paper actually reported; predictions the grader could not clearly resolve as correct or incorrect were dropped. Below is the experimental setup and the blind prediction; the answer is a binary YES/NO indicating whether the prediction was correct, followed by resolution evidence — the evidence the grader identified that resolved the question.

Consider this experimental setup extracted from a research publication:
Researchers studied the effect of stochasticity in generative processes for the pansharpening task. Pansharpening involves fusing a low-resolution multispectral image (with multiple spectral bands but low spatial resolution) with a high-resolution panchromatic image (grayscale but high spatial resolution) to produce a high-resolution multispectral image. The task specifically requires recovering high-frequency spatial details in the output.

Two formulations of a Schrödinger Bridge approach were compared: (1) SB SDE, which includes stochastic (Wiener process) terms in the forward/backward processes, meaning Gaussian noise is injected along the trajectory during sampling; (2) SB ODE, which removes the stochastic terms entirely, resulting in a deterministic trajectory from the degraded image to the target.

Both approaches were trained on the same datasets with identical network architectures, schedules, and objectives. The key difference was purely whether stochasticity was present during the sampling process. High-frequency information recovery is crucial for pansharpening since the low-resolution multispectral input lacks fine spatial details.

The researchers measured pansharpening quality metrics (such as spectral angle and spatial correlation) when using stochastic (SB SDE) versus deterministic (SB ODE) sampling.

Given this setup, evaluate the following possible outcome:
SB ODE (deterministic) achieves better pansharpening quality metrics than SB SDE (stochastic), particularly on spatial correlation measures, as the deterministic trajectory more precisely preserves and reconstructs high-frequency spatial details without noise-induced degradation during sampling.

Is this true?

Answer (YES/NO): NO